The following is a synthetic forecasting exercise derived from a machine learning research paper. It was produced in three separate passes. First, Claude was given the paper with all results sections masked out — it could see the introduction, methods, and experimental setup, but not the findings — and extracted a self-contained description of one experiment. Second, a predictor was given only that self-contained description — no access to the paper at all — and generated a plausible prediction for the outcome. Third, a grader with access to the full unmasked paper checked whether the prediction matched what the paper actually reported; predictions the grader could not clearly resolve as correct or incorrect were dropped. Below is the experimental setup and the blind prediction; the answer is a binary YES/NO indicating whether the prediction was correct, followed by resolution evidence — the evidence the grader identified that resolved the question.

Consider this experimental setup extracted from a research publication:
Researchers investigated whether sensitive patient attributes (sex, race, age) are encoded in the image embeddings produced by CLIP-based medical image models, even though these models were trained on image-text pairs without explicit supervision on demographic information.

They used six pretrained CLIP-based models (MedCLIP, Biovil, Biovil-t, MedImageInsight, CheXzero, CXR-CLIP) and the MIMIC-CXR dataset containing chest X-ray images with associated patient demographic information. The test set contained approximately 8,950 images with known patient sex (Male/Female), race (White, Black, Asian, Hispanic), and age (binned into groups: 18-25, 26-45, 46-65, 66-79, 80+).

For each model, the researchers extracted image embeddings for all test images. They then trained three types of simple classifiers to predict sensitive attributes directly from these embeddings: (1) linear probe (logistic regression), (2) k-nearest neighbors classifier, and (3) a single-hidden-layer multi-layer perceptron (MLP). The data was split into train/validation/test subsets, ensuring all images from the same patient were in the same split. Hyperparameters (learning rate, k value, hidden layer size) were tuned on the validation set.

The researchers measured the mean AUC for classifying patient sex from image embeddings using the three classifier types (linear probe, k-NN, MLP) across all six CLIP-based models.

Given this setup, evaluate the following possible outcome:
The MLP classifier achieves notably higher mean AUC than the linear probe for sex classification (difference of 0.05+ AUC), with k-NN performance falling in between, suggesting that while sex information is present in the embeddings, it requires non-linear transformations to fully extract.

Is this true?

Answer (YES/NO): NO